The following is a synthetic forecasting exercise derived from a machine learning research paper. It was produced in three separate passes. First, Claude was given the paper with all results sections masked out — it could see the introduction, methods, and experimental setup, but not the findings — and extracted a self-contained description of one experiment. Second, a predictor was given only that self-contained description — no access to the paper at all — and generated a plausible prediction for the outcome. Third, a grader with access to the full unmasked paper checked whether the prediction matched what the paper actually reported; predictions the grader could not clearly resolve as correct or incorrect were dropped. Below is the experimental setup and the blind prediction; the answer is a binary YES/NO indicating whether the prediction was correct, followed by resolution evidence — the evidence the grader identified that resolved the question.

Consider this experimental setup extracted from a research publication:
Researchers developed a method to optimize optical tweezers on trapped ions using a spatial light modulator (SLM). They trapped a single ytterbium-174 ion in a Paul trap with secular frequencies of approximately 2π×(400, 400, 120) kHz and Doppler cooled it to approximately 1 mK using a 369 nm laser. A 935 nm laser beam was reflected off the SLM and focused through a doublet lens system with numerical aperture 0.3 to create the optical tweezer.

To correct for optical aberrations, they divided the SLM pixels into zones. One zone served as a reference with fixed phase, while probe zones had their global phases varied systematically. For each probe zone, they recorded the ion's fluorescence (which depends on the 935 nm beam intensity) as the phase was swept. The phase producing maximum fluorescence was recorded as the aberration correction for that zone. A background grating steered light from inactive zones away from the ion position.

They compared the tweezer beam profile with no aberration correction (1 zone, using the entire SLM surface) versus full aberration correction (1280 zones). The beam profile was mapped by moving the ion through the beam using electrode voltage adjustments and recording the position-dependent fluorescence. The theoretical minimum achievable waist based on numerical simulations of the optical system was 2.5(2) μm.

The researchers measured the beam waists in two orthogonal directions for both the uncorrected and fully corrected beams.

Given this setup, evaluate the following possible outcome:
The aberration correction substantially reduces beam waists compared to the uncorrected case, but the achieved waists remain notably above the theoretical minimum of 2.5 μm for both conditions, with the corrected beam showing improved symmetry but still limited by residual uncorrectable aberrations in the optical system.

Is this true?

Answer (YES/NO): NO